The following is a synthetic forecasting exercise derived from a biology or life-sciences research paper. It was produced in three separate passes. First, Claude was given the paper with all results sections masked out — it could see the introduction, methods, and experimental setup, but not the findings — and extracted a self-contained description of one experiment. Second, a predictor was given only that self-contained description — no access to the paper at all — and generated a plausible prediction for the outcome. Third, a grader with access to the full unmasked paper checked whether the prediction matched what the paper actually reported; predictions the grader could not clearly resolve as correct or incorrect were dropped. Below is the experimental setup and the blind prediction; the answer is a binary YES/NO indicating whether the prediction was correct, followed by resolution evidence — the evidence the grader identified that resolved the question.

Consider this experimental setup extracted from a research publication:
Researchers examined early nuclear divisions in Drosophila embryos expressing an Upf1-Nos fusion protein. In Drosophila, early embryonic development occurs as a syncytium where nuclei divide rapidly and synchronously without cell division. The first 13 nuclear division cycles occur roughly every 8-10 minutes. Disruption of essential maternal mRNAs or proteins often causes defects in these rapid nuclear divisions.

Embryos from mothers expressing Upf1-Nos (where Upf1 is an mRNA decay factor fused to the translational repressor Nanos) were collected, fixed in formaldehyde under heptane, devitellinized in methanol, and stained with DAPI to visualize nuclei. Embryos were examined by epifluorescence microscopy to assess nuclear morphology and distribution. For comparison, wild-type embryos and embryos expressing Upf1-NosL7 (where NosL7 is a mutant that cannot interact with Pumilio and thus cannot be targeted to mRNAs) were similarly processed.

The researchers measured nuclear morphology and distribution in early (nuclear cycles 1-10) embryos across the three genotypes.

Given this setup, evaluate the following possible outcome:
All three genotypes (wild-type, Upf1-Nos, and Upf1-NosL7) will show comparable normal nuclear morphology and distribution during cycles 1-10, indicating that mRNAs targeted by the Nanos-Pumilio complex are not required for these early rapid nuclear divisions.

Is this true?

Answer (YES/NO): NO